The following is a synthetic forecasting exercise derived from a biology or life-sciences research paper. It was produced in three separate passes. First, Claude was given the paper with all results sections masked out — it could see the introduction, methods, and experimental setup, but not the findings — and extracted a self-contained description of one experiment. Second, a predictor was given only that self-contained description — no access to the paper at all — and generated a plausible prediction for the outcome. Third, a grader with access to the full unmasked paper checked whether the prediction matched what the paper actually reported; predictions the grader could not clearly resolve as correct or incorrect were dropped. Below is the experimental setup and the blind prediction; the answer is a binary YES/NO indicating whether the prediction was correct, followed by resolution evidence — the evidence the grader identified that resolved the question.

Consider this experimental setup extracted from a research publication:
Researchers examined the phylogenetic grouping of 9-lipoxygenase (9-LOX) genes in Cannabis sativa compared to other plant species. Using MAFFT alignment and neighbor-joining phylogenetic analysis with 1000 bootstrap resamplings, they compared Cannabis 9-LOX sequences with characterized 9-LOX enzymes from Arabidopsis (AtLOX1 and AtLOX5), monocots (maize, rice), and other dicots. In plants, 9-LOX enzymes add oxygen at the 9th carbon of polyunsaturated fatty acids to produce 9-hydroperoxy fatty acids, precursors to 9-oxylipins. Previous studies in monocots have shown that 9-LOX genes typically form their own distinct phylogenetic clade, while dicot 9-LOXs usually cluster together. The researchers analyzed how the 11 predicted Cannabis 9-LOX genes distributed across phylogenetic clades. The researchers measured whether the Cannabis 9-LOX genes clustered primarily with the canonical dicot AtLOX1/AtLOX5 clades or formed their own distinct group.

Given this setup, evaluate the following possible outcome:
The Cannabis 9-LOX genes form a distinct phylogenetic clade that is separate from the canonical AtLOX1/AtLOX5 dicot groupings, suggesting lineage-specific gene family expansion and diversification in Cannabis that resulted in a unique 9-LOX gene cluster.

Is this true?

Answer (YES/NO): NO